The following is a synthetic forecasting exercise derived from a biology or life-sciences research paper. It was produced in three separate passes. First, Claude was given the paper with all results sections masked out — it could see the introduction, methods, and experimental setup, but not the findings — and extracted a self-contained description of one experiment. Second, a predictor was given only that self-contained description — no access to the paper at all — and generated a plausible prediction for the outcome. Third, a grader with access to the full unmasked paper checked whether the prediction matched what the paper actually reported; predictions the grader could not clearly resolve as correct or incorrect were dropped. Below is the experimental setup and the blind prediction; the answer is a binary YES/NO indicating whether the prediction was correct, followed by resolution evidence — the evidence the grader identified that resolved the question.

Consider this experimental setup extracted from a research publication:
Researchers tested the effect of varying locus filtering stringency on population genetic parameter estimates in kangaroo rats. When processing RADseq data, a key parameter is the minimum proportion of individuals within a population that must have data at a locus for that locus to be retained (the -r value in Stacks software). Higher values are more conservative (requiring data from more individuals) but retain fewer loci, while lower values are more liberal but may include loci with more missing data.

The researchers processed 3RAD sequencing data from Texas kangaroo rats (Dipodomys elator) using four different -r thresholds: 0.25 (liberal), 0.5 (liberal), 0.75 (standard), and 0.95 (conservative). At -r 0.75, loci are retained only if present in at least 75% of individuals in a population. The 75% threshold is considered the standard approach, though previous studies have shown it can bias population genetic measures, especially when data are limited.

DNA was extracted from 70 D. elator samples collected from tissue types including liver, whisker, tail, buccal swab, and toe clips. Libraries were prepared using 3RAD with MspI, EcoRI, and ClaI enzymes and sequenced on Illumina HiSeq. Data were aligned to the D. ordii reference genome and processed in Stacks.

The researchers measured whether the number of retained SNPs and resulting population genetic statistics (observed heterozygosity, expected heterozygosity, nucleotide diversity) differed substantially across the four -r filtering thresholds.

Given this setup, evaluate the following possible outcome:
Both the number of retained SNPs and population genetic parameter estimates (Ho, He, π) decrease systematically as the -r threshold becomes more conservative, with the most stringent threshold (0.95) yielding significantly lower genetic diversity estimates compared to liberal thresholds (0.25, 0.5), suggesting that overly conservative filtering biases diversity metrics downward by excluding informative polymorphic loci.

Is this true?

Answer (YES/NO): NO